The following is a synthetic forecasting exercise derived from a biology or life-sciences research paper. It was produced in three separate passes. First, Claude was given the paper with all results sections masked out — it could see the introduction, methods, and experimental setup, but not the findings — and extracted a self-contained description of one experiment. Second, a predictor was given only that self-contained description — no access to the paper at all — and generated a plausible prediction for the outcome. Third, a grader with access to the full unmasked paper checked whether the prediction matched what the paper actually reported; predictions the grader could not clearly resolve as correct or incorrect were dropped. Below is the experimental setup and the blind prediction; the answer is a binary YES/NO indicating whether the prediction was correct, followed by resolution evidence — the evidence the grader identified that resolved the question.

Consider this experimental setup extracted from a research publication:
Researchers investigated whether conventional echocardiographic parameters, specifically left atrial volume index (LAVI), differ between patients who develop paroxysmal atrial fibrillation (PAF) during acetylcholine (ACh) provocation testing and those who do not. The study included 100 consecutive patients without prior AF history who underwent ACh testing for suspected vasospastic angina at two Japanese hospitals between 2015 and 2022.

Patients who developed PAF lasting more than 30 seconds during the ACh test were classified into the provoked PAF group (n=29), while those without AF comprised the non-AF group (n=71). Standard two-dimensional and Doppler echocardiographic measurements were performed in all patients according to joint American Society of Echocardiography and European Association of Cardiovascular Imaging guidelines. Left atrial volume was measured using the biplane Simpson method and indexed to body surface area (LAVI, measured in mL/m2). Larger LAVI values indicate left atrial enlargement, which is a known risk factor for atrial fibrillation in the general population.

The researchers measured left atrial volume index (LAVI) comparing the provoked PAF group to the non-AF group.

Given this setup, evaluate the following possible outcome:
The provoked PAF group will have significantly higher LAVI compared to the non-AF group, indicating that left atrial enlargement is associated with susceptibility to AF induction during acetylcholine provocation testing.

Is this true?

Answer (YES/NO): NO